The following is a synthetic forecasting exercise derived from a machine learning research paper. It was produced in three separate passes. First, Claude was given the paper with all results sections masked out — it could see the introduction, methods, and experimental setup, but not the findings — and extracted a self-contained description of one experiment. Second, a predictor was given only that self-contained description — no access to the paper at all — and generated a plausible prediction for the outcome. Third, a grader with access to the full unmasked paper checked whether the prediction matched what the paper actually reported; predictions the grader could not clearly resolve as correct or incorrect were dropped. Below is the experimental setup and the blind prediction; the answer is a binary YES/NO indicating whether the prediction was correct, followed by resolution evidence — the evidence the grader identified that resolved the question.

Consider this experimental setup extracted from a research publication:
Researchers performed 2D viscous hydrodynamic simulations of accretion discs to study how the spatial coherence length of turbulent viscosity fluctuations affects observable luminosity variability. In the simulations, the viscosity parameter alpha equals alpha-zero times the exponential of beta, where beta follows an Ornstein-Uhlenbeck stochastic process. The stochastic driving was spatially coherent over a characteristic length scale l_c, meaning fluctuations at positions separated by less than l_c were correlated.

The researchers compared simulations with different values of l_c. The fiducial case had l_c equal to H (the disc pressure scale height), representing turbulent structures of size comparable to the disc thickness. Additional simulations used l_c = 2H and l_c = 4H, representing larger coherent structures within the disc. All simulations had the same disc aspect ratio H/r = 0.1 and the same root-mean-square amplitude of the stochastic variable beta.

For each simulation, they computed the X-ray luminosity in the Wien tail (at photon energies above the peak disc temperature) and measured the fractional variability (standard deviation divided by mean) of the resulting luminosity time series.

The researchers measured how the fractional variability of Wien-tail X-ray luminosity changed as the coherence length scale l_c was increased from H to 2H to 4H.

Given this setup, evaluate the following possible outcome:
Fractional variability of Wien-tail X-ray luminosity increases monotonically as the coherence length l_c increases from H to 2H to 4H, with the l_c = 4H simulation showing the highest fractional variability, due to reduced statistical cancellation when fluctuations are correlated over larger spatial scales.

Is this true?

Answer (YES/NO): YES